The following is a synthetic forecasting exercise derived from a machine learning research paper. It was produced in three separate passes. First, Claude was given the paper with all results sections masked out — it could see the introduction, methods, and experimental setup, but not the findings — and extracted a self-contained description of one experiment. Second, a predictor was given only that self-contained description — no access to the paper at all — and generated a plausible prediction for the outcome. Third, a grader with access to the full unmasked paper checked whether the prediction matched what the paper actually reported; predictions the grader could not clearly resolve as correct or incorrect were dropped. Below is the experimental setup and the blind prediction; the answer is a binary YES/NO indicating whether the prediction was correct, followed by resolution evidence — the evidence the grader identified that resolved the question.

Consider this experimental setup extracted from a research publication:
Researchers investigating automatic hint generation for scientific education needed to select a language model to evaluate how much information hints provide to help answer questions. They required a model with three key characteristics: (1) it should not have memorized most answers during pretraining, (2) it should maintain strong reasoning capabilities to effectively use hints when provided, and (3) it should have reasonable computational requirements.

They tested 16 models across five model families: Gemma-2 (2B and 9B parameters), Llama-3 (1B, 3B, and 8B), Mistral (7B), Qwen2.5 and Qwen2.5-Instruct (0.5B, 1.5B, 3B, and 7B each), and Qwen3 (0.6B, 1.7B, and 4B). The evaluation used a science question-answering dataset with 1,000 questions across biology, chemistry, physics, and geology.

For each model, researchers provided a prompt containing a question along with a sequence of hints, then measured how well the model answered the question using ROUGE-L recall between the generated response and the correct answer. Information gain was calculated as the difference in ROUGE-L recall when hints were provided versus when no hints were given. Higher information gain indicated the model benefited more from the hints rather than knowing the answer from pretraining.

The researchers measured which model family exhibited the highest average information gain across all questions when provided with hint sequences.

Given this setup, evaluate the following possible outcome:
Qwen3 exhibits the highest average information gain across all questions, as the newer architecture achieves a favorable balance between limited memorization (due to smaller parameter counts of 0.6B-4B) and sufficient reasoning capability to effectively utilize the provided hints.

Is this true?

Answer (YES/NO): NO